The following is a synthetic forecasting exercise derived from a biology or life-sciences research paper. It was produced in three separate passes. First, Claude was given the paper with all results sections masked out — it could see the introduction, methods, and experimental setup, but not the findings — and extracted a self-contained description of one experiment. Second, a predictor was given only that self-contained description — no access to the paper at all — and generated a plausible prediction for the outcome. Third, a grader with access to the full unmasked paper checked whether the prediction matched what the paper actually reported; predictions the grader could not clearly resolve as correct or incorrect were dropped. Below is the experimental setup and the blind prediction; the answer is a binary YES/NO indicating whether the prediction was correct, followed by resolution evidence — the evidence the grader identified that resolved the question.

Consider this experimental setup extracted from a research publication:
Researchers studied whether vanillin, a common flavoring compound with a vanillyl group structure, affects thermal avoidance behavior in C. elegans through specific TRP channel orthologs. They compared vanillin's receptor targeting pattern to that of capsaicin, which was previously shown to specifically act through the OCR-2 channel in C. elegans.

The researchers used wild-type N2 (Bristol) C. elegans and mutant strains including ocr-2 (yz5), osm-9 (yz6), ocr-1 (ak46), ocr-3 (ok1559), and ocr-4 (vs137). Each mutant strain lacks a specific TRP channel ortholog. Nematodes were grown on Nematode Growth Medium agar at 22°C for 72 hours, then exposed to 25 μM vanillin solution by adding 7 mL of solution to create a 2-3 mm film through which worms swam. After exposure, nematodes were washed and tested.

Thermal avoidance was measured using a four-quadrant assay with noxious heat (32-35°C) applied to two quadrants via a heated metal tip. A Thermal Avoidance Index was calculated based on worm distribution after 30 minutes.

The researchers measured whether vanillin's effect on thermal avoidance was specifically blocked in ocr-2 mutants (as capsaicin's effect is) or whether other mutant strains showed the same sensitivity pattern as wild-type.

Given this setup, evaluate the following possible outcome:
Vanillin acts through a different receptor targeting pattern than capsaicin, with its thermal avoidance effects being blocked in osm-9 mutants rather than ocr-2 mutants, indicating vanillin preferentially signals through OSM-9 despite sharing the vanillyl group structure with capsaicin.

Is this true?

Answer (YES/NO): NO